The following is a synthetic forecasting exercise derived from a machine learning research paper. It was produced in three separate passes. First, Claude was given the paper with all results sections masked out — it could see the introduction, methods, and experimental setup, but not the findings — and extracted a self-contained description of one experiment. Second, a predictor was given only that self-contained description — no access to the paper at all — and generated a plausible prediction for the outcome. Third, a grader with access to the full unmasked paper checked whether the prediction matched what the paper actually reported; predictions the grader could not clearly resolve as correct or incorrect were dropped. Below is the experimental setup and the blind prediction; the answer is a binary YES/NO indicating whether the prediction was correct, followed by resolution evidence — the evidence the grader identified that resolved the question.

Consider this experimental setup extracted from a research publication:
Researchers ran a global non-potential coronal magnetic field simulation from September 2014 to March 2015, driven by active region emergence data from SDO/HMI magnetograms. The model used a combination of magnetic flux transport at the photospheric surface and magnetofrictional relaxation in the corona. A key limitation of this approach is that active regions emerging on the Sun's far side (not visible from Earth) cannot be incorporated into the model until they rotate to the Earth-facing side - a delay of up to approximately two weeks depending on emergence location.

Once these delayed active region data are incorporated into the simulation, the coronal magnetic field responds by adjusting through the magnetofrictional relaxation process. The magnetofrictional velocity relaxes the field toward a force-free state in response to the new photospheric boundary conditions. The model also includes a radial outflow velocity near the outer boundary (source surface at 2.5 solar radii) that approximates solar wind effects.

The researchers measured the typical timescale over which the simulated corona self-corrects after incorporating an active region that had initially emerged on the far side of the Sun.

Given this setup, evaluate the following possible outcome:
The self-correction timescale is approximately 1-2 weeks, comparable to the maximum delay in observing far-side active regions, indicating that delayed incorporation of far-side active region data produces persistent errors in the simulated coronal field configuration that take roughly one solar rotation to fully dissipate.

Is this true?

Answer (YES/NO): NO